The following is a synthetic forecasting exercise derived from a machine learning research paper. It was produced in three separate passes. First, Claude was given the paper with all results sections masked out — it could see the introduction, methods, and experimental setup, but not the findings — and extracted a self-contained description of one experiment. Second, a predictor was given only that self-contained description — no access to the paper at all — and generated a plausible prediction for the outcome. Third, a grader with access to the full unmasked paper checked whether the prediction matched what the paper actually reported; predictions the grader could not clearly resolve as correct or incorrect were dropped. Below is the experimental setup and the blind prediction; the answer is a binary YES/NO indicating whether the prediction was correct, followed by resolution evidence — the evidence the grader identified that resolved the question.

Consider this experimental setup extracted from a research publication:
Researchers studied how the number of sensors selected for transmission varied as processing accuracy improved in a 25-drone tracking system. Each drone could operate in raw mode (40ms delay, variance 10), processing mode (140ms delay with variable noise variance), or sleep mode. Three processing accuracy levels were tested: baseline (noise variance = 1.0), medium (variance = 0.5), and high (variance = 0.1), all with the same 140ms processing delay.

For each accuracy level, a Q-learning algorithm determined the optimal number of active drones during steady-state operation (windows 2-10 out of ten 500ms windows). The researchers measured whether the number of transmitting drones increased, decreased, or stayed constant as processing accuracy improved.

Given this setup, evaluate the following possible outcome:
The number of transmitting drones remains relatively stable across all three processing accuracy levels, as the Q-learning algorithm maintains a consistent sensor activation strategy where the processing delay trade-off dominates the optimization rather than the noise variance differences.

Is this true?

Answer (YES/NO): NO